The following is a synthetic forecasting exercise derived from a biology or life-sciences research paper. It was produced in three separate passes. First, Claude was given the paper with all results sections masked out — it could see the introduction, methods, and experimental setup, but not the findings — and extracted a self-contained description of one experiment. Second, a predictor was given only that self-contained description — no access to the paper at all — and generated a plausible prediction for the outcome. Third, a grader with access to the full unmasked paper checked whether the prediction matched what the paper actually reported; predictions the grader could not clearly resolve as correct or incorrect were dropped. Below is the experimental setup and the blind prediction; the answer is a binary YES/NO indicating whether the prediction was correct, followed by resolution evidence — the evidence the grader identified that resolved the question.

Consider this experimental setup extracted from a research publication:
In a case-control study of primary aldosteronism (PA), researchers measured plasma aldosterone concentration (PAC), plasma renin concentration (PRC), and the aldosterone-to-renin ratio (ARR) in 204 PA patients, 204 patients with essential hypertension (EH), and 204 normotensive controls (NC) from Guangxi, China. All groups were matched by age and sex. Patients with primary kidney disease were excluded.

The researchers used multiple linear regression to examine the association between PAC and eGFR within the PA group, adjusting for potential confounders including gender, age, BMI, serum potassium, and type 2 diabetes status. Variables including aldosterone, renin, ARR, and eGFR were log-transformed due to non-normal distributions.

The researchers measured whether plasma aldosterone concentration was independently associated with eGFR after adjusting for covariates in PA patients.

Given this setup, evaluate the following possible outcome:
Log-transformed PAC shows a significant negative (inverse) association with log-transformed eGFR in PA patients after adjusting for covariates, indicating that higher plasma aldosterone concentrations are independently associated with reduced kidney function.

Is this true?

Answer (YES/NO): YES